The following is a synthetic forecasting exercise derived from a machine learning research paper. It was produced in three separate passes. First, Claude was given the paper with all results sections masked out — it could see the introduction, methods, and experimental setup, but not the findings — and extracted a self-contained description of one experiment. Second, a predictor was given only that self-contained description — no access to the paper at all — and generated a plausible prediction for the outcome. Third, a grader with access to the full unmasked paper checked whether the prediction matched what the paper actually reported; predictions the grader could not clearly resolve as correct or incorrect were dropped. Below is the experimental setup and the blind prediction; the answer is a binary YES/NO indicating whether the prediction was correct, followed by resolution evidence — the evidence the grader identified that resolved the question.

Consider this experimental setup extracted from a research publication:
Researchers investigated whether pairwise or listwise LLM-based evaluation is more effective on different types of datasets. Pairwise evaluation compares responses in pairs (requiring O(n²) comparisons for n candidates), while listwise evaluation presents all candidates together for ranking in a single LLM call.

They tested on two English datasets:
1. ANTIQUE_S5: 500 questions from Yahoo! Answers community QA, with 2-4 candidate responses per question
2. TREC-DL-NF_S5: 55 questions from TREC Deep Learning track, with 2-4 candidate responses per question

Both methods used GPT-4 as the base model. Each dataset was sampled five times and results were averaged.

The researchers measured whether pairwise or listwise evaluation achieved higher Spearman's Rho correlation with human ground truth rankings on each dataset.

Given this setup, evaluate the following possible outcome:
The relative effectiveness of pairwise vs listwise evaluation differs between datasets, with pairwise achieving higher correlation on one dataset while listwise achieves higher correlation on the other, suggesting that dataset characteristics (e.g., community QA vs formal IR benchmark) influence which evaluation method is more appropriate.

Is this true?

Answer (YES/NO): YES